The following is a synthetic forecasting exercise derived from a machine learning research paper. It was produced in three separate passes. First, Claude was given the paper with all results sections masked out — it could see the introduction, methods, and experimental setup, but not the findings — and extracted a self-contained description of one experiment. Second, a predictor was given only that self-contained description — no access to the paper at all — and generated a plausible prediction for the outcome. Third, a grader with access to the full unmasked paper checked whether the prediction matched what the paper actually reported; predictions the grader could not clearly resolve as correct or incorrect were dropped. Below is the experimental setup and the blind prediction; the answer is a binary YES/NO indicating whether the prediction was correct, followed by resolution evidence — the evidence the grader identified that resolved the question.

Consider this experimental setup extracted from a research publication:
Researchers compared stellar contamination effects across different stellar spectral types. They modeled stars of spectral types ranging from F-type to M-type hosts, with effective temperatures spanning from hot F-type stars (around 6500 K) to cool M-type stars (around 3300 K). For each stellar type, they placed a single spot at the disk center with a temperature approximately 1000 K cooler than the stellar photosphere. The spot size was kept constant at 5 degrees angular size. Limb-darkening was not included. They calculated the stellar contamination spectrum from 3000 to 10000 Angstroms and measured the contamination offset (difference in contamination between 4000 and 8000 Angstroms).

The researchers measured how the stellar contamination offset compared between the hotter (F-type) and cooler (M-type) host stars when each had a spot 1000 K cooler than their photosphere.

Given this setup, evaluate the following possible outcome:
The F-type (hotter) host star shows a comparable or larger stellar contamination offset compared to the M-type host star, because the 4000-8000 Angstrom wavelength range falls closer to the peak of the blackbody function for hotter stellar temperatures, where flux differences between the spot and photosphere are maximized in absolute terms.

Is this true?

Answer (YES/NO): NO